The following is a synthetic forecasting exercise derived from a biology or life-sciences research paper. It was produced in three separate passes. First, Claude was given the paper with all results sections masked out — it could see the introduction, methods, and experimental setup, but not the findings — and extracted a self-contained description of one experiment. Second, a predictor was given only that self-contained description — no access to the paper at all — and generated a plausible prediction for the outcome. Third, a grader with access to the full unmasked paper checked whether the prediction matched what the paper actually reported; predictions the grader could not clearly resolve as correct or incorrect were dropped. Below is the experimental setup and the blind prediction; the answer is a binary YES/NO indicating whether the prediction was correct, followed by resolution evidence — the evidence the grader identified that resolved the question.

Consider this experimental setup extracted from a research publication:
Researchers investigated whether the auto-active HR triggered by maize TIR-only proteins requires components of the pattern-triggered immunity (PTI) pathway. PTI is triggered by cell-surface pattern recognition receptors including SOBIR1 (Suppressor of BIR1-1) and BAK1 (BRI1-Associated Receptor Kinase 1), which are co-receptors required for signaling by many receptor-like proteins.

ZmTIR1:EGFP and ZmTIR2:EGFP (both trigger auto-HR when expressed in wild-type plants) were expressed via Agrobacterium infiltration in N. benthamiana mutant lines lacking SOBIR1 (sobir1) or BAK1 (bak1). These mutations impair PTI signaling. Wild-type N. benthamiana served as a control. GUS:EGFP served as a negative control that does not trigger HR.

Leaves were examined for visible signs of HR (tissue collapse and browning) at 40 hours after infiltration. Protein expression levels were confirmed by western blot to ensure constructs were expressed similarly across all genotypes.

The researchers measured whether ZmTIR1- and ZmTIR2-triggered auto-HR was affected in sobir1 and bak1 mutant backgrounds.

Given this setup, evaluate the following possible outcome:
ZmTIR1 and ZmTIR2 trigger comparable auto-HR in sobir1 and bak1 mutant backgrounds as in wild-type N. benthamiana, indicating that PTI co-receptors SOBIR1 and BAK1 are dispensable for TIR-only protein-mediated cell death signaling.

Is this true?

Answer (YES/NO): YES